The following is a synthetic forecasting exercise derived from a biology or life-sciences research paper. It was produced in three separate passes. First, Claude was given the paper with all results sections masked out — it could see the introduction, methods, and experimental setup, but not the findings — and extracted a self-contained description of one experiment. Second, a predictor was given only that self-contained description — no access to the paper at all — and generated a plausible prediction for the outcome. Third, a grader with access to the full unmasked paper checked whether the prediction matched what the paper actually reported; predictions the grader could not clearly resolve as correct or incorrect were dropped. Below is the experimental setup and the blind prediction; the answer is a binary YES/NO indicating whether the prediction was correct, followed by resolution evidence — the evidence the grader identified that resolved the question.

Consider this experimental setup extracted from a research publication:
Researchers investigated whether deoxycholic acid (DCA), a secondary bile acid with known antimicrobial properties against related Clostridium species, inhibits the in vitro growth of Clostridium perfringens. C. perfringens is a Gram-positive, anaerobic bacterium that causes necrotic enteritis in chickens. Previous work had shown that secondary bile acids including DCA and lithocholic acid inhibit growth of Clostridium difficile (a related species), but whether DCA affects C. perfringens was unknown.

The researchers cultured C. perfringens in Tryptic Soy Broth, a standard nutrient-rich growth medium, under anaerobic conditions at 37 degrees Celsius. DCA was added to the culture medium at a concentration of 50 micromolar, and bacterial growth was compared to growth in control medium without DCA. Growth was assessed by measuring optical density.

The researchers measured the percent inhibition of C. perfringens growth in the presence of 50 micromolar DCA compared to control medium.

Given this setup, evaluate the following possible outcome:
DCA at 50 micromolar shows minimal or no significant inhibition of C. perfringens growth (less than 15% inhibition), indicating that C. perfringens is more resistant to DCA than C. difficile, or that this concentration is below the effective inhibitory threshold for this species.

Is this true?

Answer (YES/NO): NO